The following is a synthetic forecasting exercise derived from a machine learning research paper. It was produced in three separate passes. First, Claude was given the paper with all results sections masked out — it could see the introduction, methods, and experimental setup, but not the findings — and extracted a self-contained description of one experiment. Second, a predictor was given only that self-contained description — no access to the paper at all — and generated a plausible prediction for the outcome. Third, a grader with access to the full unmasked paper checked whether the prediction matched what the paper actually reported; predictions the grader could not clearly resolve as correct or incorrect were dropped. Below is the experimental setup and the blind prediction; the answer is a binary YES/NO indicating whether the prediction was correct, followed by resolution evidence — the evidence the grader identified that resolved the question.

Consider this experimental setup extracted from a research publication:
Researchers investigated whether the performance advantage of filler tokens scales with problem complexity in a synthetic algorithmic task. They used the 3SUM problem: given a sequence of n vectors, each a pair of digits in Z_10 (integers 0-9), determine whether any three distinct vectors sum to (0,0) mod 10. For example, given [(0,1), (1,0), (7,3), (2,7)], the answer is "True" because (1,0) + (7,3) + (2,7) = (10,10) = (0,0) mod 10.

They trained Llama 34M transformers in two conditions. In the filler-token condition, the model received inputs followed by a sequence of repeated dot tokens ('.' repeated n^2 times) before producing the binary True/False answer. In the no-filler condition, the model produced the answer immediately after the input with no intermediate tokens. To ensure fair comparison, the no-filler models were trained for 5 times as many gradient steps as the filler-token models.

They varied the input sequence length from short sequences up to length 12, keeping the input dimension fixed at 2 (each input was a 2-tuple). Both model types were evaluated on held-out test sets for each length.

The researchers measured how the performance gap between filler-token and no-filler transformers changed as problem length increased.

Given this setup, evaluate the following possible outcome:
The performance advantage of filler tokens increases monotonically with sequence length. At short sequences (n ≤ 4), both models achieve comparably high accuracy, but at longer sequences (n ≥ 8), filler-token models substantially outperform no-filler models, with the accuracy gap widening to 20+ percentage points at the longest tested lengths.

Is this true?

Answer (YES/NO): NO